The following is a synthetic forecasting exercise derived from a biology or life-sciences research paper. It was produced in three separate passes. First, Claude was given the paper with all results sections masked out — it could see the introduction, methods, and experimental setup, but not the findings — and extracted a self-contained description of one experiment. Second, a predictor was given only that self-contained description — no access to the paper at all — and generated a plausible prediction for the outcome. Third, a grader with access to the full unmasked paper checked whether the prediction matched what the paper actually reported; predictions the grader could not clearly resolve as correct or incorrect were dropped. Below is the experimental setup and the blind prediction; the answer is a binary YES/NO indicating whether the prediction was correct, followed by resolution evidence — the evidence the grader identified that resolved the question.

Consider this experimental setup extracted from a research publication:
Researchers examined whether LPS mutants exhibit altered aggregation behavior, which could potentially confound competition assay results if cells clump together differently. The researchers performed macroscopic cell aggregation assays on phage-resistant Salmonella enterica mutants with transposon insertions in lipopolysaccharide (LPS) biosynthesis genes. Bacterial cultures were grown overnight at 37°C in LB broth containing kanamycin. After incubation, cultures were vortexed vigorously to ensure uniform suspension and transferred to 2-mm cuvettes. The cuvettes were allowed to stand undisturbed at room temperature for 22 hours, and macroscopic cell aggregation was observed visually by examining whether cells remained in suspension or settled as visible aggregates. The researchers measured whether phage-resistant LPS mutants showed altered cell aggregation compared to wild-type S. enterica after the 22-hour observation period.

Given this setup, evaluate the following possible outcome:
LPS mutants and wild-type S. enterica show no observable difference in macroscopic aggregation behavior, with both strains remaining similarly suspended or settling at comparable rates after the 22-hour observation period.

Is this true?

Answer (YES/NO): NO